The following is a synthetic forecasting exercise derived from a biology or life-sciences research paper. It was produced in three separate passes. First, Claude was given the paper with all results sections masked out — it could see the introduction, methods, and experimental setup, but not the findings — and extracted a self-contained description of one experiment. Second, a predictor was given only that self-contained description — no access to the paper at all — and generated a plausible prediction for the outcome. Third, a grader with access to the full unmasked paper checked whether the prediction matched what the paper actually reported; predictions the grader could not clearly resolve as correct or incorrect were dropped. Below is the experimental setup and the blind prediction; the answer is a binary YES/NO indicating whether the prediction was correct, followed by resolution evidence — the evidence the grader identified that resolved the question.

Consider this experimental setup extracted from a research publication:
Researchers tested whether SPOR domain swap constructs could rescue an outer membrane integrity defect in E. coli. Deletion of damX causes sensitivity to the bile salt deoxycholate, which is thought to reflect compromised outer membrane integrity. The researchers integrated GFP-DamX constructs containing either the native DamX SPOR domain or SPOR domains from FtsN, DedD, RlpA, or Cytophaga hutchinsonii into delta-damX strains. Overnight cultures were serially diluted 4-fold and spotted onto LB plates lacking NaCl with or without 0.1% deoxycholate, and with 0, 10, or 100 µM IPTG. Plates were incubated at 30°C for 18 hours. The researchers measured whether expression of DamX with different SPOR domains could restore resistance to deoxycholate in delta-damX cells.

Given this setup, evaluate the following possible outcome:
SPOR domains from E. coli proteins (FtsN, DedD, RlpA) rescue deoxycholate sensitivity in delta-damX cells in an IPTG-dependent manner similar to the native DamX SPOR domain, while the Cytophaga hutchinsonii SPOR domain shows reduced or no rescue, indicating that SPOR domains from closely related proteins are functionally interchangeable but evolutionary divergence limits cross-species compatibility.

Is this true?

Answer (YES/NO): NO